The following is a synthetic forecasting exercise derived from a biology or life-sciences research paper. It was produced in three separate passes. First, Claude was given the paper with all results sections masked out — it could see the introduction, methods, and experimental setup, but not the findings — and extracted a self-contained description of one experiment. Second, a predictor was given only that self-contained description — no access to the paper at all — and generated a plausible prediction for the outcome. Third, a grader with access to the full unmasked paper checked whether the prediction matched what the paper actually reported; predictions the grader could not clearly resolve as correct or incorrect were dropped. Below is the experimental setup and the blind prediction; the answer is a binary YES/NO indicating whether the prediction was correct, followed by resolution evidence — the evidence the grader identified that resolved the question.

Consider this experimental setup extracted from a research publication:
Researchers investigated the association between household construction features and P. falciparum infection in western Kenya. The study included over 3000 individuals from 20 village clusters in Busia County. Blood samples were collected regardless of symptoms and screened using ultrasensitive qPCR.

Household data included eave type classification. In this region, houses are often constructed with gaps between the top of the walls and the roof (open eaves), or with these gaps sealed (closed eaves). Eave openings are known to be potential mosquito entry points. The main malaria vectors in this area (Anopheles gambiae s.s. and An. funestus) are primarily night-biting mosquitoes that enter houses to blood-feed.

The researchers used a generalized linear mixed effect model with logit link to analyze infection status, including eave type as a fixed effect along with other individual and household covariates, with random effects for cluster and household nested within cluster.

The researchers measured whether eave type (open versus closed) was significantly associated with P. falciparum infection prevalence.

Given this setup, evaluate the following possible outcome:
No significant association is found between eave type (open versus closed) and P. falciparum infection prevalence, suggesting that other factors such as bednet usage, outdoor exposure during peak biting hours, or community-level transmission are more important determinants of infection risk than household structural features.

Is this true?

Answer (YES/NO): NO